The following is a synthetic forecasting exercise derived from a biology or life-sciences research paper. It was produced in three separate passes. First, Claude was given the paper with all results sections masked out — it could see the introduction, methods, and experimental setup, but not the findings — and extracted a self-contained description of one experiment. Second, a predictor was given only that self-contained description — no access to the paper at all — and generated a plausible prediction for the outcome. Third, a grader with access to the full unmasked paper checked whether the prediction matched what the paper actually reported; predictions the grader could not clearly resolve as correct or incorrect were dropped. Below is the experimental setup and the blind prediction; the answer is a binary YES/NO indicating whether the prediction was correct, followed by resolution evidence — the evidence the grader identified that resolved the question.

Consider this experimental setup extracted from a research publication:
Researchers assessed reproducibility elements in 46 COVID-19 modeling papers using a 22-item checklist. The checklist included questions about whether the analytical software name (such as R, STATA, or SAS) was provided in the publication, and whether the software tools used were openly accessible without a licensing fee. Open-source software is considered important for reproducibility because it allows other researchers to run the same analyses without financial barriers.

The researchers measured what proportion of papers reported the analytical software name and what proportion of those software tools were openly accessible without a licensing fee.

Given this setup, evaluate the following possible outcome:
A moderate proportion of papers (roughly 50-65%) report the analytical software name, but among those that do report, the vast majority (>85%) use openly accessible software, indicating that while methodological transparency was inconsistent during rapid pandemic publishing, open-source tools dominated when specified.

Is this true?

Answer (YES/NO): NO